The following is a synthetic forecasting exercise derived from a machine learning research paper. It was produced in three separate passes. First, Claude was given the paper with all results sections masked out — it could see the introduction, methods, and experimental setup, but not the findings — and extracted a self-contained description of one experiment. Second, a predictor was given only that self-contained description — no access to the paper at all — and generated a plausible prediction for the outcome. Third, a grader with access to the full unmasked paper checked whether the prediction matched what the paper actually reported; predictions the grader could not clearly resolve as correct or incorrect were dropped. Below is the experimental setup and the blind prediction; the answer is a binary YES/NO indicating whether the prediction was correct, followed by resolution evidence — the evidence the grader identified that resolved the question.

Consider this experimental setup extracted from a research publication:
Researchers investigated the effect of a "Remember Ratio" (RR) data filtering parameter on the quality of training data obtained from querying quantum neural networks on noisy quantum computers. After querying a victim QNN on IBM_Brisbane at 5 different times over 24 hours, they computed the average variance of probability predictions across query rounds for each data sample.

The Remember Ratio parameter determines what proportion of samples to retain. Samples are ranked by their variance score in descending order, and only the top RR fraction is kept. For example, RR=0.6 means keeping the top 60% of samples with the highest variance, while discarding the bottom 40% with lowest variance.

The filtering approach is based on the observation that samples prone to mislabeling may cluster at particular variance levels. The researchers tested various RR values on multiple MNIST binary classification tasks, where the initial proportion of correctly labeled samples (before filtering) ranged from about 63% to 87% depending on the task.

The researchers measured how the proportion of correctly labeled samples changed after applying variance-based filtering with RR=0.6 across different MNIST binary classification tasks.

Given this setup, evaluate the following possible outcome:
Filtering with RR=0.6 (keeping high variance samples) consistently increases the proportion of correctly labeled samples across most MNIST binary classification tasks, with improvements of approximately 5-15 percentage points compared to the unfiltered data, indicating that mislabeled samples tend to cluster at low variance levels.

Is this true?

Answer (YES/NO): YES